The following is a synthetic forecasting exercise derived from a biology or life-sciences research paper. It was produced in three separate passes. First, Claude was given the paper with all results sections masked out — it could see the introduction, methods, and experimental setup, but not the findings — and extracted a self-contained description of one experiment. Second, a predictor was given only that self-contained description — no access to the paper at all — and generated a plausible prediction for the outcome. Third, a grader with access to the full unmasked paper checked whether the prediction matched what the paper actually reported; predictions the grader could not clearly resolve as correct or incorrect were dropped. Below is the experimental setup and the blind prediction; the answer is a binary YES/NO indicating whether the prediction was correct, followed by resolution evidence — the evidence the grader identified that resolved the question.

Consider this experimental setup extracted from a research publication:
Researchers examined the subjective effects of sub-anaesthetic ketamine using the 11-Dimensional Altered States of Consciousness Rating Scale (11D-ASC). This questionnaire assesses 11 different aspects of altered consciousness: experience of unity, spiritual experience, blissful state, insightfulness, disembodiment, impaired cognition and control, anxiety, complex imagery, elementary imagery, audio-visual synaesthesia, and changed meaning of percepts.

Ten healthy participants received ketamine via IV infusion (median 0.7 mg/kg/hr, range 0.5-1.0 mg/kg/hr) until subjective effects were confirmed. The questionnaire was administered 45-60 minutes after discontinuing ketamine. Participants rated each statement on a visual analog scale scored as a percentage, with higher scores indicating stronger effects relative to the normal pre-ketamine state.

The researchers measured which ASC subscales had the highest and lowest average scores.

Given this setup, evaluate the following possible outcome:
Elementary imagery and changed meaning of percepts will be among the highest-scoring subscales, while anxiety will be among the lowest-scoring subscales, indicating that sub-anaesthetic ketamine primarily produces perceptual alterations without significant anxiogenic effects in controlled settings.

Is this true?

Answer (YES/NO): NO